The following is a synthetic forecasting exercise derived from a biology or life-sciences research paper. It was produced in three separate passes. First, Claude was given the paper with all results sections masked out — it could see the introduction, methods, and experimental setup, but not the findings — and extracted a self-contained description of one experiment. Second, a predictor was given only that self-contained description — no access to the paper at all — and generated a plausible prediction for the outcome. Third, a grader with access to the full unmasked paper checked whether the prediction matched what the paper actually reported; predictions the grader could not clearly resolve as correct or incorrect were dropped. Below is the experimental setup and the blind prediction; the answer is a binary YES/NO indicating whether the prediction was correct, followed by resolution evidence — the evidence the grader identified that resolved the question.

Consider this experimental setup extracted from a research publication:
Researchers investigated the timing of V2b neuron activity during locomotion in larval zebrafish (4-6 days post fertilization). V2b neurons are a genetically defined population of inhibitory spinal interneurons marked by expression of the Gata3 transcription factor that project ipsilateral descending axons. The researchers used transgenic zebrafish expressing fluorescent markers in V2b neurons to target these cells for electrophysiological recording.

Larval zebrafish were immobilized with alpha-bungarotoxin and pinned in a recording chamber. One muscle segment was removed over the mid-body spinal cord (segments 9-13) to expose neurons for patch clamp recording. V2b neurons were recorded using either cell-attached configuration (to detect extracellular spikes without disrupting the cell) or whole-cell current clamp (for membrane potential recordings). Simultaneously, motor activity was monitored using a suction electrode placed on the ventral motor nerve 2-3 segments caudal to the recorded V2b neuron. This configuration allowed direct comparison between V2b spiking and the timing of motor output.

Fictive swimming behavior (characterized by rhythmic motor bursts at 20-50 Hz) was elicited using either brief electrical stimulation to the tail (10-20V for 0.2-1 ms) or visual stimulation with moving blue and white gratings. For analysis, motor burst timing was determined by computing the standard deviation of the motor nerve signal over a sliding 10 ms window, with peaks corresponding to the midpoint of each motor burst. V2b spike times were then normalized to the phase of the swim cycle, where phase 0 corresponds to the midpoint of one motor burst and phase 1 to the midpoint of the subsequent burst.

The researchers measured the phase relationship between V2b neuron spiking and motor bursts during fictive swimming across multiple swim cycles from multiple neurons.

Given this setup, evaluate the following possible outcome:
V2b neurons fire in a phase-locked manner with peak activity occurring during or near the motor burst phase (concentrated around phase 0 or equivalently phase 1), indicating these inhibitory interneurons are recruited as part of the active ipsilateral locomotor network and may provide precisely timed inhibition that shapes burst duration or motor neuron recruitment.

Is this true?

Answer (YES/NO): YES